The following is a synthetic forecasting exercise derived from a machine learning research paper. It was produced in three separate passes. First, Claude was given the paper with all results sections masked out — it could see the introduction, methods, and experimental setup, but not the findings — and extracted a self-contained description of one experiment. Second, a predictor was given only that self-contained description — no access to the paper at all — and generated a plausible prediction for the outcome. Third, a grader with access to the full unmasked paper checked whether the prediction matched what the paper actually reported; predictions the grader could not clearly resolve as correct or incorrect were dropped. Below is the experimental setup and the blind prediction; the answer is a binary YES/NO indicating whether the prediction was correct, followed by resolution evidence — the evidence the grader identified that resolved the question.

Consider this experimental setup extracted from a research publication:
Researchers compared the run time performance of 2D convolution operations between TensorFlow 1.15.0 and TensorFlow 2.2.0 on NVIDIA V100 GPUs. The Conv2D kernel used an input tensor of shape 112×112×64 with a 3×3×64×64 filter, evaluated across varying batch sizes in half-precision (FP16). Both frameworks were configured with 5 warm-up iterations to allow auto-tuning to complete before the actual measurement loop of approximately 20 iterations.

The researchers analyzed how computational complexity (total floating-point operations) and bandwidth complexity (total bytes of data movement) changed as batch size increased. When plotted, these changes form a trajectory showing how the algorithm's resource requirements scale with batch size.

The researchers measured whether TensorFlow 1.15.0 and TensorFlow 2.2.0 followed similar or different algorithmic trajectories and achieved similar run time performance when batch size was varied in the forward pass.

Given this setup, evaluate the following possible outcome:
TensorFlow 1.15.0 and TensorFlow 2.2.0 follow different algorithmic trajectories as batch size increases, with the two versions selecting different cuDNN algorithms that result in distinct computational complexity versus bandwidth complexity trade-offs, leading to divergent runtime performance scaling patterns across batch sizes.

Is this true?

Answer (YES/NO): NO